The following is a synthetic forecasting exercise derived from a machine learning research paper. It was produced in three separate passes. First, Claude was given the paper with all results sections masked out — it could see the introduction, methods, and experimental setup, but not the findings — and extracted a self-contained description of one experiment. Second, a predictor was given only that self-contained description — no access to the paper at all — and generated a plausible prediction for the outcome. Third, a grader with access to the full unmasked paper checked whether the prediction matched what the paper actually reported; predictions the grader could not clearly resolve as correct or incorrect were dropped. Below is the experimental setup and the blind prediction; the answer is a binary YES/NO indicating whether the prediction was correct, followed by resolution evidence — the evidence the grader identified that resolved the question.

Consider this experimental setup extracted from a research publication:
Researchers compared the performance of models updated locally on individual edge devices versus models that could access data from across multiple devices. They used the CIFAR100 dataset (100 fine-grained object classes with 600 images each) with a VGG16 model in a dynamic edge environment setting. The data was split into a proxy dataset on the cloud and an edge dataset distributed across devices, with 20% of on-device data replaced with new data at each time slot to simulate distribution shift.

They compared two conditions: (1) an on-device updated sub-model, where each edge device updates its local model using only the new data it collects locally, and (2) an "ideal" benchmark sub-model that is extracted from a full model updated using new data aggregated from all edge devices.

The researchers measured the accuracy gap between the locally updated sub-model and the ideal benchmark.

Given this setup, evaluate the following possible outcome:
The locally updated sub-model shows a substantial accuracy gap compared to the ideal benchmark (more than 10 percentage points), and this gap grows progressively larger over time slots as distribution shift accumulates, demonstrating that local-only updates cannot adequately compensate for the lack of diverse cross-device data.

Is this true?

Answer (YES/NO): NO